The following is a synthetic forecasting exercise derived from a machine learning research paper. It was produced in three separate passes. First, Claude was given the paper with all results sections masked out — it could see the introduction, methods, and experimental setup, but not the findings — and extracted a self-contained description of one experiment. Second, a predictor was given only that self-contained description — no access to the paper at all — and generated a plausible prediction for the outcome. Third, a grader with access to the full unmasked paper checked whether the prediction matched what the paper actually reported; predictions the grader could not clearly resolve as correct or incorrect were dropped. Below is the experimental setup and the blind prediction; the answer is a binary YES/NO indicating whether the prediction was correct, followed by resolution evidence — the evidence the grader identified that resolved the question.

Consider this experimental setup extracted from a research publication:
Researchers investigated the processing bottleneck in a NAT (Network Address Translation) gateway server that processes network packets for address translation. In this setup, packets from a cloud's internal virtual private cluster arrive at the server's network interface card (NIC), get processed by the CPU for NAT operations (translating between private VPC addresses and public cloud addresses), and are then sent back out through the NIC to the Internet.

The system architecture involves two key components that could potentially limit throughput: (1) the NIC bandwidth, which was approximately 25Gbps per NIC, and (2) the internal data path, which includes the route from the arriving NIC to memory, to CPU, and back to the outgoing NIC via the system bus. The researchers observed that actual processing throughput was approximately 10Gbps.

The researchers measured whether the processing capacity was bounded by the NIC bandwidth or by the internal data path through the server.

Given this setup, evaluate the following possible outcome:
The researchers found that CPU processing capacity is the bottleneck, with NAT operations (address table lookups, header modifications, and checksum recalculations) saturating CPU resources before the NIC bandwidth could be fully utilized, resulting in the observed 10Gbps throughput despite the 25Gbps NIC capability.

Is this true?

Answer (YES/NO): NO